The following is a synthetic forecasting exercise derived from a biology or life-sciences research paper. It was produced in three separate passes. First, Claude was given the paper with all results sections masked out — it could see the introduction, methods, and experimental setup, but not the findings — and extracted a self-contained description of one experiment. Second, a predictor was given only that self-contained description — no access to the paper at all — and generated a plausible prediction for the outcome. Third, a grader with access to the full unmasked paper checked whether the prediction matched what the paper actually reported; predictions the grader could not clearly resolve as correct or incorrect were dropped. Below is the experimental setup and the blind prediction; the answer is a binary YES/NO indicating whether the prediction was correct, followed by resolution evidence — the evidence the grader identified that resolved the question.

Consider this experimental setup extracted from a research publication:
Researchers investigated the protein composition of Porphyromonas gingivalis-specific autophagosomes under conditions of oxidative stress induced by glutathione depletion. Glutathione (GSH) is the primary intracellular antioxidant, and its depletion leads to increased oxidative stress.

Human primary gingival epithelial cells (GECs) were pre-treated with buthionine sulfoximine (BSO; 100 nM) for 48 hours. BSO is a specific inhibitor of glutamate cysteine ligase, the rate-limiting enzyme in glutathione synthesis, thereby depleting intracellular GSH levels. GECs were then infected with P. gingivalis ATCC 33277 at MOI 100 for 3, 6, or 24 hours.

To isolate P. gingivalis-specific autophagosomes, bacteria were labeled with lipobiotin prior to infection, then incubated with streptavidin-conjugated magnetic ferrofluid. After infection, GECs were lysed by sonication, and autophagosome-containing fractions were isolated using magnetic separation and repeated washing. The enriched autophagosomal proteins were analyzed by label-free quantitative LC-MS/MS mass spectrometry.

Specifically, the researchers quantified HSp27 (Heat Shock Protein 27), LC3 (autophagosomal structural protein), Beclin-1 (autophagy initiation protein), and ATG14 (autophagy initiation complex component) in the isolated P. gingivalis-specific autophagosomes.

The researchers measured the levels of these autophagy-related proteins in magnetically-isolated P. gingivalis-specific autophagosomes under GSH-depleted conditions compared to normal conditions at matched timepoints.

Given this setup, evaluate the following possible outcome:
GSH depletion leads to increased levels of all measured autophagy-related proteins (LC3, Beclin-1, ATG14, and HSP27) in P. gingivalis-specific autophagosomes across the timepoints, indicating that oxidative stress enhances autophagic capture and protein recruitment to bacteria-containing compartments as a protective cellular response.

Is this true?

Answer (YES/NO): NO